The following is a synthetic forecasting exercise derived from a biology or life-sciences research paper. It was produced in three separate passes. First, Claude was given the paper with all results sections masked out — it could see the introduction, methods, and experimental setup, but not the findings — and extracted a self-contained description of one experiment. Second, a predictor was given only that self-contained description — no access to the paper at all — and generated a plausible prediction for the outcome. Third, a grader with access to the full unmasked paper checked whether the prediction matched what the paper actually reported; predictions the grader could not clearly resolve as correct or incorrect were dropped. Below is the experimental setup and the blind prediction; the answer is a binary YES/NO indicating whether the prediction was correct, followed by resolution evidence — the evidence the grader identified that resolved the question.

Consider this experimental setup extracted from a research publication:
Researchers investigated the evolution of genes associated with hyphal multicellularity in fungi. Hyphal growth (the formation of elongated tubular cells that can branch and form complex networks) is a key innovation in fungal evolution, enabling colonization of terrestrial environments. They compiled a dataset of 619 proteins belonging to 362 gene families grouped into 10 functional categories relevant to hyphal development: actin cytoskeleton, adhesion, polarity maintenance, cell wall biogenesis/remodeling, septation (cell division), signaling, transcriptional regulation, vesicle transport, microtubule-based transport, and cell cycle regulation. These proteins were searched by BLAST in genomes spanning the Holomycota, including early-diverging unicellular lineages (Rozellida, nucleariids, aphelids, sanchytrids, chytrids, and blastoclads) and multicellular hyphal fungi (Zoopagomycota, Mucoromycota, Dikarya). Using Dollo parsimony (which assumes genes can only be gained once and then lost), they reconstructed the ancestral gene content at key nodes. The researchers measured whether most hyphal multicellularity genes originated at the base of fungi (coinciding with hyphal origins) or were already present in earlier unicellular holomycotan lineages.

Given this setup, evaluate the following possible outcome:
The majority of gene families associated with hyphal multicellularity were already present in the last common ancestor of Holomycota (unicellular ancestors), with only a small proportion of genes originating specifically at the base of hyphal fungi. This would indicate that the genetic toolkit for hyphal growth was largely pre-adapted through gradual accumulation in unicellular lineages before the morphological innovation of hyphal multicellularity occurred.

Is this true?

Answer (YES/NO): YES